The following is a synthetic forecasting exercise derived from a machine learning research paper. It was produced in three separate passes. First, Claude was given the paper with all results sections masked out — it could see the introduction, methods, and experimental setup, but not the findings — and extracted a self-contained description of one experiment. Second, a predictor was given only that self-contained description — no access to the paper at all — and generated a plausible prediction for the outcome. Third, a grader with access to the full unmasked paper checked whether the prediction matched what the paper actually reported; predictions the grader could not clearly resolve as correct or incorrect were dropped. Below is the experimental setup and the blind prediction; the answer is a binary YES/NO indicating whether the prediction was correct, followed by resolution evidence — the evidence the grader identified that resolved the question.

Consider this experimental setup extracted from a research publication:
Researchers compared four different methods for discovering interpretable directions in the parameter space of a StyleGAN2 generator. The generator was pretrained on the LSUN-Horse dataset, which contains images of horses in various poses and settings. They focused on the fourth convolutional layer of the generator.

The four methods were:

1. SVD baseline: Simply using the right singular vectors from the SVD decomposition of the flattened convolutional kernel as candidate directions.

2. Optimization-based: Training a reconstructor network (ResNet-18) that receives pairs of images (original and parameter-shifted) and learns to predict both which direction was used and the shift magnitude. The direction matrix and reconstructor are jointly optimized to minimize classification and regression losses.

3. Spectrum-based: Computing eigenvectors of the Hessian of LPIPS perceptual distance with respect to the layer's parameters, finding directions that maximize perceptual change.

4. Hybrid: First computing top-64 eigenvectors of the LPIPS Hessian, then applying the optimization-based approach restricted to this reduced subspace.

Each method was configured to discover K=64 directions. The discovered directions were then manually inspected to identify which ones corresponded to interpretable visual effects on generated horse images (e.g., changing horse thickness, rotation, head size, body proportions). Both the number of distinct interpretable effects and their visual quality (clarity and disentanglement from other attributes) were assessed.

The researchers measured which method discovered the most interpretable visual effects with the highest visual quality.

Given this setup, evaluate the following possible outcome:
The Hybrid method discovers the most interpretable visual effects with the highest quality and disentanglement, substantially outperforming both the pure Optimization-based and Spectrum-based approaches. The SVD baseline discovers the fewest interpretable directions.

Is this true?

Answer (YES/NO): NO